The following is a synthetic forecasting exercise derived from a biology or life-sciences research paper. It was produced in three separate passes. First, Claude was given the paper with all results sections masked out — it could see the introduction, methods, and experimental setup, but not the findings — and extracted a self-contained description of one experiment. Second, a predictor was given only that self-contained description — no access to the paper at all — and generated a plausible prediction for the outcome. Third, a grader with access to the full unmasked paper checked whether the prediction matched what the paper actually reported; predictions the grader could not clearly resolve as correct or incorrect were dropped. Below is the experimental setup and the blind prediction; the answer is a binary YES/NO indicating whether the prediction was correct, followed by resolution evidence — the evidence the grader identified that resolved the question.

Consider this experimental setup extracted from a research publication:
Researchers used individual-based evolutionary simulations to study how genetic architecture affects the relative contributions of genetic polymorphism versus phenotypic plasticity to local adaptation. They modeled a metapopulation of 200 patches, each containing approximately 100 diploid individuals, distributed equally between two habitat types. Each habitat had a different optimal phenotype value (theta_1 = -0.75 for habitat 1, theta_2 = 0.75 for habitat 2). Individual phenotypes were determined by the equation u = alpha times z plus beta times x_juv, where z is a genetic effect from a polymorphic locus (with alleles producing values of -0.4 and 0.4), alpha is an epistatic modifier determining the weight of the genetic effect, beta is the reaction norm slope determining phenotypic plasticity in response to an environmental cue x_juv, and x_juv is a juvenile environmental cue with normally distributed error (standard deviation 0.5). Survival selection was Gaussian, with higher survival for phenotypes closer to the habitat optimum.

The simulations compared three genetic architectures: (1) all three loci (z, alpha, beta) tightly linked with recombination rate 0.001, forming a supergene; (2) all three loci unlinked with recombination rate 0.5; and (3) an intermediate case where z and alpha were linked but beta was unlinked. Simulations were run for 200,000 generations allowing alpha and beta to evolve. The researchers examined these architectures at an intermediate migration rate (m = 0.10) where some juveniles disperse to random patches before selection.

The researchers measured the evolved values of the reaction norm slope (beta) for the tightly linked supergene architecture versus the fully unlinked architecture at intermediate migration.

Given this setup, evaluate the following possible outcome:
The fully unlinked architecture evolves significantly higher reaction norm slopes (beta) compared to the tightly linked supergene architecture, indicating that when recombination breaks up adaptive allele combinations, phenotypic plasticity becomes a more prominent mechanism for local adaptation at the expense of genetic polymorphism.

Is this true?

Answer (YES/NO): YES